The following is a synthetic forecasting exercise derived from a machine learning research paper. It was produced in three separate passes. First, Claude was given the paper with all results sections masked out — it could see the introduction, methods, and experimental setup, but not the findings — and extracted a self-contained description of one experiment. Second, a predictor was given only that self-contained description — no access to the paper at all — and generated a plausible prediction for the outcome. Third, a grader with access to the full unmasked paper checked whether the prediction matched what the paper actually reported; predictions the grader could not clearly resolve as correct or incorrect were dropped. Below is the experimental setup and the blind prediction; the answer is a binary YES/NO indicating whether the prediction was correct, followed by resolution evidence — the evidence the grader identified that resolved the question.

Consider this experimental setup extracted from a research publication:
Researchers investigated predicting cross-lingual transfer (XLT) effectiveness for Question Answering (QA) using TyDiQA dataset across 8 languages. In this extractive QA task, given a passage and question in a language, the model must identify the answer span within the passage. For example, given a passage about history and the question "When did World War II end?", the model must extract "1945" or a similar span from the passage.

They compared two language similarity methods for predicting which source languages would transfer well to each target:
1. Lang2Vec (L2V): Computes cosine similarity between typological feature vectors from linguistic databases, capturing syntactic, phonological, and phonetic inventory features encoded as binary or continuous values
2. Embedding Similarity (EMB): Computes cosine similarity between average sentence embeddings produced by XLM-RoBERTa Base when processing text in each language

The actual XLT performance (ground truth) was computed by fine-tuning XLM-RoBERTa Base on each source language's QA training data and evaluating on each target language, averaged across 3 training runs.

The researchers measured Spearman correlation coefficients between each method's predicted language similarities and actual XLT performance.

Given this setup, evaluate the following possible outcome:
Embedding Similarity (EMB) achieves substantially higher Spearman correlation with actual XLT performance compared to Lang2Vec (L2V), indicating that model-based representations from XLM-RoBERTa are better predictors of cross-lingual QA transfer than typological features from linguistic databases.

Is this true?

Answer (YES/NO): NO